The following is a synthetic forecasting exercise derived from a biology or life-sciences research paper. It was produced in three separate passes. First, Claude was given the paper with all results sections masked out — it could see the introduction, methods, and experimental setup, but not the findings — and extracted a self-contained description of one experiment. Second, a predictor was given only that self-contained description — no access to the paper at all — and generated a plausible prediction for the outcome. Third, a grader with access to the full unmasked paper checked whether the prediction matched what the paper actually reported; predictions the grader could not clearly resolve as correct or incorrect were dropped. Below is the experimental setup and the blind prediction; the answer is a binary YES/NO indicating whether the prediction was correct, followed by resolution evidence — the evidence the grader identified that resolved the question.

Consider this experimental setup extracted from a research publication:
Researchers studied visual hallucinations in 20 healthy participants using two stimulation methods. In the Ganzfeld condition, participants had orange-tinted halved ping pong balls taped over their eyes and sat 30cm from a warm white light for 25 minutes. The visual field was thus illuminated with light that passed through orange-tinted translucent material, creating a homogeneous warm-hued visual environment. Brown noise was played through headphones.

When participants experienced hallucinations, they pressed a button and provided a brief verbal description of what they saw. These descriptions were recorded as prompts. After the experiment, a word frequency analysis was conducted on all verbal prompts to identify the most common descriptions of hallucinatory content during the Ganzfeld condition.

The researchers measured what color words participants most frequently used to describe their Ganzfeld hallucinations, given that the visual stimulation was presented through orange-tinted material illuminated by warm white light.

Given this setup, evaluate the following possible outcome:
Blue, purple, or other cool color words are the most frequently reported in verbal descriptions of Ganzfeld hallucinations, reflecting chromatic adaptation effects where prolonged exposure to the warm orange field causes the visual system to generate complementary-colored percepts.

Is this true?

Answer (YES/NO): YES